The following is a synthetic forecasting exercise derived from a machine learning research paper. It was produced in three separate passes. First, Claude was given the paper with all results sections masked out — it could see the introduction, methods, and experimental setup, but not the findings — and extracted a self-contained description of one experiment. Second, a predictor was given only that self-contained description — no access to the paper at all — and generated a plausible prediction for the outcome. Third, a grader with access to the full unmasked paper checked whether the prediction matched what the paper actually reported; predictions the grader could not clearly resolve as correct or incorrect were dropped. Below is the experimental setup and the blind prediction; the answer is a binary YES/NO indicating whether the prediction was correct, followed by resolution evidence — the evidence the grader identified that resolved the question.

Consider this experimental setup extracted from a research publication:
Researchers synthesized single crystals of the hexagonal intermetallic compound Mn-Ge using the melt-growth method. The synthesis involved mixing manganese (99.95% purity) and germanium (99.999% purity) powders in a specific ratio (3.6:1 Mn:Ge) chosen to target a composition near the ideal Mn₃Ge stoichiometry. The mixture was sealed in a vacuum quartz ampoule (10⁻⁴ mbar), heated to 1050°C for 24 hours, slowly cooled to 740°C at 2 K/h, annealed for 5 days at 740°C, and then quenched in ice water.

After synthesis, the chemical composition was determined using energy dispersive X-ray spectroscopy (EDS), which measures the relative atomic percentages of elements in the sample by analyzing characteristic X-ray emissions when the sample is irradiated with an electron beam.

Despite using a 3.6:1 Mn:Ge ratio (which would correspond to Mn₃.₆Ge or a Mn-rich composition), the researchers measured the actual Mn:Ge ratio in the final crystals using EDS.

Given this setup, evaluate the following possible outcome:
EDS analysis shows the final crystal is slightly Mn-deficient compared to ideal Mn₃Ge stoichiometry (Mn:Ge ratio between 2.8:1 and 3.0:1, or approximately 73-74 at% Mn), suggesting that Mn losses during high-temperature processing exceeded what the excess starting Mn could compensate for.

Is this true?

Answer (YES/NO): YES